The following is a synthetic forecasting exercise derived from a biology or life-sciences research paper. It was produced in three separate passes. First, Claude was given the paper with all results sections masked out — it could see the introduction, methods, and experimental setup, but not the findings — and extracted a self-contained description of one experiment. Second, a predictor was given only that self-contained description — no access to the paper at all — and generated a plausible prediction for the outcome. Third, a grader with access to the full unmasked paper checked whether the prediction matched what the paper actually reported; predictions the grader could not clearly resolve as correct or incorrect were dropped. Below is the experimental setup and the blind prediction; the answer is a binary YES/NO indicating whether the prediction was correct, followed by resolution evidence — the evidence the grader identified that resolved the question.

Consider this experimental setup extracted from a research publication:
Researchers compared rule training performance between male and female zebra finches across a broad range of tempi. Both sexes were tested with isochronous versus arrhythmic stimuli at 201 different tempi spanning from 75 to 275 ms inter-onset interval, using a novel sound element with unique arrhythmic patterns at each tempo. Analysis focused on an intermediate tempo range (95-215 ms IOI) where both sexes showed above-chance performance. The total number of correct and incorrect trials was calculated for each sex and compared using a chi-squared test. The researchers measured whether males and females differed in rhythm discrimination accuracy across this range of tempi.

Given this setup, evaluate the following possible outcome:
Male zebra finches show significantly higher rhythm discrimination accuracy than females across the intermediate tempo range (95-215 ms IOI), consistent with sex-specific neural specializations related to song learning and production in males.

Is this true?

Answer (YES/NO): YES